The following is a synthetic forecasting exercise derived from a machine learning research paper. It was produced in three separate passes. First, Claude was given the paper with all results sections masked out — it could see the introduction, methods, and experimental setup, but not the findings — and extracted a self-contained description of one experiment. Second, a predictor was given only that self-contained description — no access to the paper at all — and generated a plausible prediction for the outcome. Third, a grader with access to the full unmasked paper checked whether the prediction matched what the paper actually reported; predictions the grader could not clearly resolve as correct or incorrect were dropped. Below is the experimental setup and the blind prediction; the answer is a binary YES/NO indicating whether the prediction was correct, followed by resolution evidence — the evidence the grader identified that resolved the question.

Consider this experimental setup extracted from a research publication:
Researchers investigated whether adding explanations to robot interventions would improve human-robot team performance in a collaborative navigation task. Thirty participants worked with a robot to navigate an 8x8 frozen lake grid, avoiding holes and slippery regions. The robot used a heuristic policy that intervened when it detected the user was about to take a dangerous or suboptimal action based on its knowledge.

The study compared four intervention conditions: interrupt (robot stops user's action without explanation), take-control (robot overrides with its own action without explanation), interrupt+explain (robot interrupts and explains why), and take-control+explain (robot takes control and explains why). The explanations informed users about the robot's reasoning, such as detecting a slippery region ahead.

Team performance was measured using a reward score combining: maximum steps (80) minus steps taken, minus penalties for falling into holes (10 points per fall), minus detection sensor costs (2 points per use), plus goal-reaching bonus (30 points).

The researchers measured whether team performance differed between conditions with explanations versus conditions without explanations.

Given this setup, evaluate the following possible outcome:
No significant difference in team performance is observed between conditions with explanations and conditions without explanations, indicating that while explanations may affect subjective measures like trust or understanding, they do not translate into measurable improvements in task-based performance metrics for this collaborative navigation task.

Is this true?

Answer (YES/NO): YES